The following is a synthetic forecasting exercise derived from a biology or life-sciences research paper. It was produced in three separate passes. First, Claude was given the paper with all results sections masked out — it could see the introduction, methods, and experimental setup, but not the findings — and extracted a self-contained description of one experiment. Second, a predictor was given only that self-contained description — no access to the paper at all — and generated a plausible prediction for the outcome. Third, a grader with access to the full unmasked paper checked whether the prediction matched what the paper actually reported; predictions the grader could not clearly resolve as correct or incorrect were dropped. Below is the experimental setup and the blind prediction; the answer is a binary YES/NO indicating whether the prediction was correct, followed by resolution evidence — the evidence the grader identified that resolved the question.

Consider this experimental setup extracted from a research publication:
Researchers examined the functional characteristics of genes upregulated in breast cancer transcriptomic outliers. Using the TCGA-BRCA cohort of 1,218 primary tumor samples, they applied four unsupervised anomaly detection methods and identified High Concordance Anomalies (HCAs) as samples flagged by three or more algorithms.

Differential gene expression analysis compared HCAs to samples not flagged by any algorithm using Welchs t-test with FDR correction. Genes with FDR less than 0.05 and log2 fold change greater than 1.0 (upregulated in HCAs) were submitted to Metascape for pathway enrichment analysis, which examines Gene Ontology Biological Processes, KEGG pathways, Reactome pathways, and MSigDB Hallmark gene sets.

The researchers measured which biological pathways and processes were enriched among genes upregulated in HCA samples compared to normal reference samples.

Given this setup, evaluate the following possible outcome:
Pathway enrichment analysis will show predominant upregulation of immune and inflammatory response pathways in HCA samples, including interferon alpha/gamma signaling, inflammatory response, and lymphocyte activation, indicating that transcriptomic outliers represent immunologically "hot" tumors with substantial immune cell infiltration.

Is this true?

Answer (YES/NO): NO